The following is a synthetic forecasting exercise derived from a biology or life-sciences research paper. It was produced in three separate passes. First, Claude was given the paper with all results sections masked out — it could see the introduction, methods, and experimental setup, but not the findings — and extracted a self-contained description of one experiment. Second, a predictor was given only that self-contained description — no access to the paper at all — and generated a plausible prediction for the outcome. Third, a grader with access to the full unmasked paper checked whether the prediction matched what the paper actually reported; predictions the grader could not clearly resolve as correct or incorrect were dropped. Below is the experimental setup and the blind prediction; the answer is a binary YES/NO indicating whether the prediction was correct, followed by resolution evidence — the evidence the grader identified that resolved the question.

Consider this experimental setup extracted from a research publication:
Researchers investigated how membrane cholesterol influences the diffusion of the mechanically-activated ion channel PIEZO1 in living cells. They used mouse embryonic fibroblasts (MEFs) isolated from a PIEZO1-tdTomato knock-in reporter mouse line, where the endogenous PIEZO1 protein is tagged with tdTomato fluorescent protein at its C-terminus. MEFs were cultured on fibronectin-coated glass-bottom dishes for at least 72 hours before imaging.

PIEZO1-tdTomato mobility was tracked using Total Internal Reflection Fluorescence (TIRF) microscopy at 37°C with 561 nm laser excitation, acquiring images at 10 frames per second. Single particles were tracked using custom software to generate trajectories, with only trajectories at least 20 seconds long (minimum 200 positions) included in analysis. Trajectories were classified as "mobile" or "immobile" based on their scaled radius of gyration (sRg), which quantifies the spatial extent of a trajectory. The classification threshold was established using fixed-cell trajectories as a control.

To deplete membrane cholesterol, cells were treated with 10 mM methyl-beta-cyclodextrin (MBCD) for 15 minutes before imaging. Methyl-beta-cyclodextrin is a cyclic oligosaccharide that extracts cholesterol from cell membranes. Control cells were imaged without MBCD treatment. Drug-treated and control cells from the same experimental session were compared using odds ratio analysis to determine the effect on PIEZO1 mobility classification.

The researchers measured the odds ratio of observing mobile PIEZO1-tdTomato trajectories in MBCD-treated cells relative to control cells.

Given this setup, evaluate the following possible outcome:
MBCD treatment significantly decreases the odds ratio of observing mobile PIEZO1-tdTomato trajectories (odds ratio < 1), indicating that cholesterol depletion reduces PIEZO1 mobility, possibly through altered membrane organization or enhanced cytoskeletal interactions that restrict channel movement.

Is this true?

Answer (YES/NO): NO